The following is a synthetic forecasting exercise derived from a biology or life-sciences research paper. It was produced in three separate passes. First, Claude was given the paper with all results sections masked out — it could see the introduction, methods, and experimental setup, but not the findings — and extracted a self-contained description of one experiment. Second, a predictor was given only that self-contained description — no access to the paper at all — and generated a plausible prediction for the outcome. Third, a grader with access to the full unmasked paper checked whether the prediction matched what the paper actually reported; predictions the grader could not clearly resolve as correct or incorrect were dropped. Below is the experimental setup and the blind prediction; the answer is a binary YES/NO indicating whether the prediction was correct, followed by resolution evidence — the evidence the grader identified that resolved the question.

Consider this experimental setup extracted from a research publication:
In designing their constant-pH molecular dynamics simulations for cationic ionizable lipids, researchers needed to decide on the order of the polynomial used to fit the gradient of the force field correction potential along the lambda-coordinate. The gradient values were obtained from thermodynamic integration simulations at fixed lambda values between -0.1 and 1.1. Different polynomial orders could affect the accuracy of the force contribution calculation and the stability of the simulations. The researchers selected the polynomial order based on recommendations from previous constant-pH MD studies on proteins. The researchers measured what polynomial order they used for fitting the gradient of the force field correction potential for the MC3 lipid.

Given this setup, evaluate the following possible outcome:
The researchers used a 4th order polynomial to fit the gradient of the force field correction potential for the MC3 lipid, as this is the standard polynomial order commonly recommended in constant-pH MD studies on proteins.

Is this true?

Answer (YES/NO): NO